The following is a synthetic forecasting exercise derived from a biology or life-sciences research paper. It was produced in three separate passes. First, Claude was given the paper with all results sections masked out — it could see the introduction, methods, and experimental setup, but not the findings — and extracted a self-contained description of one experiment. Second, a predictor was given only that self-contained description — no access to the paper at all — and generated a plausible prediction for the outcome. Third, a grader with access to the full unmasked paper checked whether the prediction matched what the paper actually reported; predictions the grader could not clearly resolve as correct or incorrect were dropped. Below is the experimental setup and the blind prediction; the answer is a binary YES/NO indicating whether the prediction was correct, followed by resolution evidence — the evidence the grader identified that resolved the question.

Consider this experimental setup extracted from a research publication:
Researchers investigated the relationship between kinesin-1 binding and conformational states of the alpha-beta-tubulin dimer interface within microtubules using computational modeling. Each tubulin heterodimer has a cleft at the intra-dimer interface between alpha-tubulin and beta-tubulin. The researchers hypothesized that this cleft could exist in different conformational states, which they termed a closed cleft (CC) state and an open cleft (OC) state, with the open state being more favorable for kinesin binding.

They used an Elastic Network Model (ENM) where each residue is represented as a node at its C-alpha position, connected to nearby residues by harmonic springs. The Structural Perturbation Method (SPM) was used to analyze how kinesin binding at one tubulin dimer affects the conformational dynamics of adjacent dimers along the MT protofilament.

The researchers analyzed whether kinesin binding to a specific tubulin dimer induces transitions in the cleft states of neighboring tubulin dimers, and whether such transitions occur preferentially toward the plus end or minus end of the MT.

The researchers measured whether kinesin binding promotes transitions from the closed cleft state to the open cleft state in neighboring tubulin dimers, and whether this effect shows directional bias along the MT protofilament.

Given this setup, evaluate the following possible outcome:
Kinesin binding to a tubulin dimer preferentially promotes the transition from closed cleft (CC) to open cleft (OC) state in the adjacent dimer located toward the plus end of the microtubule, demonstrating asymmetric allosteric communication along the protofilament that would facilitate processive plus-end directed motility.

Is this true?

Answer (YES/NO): YES